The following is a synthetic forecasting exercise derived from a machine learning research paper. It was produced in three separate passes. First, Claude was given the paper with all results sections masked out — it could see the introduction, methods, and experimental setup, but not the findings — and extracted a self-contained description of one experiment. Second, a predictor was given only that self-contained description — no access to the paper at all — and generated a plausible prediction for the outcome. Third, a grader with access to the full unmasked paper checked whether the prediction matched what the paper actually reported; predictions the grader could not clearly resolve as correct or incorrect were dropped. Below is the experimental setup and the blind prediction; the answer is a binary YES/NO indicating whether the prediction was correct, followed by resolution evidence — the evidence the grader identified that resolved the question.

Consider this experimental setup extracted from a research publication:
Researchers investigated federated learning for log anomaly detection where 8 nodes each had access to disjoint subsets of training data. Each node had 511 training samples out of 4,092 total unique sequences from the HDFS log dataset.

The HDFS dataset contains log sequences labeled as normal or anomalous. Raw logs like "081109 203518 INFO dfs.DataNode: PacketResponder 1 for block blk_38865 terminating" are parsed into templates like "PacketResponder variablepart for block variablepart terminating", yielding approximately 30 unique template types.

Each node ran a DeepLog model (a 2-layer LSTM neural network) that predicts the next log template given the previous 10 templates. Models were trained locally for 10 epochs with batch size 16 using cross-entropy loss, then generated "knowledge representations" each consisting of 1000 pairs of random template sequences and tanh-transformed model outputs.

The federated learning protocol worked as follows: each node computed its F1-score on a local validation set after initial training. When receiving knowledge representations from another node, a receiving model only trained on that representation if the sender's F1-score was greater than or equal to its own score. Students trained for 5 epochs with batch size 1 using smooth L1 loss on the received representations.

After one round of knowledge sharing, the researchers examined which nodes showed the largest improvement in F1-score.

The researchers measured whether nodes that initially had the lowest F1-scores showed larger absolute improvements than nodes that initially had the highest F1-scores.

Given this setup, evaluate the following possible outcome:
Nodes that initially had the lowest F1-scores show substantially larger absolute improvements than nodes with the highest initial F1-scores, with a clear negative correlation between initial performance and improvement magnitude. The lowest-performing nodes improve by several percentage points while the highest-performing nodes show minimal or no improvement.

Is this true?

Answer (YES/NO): YES